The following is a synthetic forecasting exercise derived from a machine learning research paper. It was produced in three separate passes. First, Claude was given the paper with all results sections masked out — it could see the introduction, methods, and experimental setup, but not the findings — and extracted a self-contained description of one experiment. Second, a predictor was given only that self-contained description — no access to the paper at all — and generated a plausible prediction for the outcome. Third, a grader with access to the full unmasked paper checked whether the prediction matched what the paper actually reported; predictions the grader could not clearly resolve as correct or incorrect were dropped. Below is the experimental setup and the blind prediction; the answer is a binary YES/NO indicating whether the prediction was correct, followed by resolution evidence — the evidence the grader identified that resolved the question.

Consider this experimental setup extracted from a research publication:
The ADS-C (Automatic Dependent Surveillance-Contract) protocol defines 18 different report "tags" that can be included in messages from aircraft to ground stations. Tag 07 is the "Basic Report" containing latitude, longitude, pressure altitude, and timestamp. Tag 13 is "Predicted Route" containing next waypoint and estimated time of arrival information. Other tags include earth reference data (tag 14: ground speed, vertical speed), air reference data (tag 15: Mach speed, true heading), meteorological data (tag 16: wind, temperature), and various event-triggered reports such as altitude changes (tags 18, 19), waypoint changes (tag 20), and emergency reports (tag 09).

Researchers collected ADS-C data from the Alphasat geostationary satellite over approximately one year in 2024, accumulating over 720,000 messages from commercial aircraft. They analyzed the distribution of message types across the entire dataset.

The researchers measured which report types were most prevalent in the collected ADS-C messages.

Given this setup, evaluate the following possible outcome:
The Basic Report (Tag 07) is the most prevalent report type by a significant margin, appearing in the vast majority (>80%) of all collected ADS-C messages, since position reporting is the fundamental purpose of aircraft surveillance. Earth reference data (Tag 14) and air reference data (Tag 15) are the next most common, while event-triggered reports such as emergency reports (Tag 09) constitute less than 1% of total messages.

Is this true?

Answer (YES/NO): NO